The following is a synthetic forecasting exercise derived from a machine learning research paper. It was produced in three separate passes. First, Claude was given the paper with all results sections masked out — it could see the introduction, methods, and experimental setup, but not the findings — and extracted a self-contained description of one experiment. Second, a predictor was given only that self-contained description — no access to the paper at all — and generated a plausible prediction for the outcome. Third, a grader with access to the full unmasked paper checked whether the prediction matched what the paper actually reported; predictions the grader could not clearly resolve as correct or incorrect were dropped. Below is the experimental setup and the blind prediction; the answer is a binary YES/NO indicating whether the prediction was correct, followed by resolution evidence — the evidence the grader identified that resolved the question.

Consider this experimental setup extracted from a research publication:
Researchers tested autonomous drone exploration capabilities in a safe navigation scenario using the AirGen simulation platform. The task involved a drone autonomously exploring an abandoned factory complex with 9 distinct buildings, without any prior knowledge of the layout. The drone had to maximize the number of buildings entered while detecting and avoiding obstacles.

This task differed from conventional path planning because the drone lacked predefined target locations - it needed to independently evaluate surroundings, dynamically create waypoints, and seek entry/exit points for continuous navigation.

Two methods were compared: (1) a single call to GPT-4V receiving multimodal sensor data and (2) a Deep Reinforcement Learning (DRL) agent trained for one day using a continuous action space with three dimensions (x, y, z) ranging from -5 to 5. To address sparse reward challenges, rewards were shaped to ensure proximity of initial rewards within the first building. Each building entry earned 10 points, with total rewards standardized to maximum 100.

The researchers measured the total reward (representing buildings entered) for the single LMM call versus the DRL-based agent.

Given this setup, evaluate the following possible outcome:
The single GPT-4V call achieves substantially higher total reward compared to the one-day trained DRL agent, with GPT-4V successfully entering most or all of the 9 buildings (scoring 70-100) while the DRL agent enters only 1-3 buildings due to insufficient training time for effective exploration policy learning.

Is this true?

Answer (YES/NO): NO